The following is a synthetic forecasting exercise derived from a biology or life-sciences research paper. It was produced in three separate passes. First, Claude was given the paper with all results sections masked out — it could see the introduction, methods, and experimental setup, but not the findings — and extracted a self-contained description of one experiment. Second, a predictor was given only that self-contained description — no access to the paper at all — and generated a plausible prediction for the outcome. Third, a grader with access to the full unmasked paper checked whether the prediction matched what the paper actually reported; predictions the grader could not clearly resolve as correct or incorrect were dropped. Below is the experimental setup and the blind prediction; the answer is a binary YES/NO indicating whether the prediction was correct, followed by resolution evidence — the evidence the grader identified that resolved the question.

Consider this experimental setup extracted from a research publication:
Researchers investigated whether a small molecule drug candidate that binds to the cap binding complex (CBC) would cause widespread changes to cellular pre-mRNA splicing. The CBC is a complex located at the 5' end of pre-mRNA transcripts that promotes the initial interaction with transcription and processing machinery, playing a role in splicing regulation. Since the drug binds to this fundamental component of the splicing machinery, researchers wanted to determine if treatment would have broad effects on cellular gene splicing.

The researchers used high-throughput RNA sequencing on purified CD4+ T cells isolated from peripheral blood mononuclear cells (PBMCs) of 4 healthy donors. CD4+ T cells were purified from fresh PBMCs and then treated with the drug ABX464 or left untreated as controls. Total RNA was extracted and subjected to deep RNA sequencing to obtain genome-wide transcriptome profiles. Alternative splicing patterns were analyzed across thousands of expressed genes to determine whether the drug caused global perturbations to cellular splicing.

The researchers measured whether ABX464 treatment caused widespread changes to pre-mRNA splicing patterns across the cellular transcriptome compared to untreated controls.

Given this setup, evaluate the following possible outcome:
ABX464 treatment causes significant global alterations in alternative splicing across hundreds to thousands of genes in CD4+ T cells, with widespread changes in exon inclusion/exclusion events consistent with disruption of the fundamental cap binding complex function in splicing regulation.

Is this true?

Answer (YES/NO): NO